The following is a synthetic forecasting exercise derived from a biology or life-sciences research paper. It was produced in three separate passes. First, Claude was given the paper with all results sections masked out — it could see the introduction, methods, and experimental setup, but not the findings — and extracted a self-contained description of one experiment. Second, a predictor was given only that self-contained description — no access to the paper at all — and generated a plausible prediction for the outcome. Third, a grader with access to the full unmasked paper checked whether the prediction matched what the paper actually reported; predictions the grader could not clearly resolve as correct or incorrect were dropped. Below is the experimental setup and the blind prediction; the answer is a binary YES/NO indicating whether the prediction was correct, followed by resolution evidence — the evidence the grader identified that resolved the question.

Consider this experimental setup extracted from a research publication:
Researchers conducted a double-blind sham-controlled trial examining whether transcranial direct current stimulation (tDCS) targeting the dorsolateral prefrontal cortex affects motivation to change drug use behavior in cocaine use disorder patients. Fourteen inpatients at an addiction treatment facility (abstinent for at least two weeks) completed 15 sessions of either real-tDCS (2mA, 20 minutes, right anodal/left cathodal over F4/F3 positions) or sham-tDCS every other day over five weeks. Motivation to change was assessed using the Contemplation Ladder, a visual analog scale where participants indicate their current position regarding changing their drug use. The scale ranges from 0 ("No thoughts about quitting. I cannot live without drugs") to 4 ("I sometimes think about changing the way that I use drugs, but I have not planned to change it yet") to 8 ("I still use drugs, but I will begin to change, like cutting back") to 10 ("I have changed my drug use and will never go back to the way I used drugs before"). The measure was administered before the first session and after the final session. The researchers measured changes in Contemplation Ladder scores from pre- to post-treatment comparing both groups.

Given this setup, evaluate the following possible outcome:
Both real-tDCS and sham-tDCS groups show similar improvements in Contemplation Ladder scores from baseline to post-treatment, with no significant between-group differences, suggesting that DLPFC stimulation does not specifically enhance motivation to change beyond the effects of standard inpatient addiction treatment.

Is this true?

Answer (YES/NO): NO